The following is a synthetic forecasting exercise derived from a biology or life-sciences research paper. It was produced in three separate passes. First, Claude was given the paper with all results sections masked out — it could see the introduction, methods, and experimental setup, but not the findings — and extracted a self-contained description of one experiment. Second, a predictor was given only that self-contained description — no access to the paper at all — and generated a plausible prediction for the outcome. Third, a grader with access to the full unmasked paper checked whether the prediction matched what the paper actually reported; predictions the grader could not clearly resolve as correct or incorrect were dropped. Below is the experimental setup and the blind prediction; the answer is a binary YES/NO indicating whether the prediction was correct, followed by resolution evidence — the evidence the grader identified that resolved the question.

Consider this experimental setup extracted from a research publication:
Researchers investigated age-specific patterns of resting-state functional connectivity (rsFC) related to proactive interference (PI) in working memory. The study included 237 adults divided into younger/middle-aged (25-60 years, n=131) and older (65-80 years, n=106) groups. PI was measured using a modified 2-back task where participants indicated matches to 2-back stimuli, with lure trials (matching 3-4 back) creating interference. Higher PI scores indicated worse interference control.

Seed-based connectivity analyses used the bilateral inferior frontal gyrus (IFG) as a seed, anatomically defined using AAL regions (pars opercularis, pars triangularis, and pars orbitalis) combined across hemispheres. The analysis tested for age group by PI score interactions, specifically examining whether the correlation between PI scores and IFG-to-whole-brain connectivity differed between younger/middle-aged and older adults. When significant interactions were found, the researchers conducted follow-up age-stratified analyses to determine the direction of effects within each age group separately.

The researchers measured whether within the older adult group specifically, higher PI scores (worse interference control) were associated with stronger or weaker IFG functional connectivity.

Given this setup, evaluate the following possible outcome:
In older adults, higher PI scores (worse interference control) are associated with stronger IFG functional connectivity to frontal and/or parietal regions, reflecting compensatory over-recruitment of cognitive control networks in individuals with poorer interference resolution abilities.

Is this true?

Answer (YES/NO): NO